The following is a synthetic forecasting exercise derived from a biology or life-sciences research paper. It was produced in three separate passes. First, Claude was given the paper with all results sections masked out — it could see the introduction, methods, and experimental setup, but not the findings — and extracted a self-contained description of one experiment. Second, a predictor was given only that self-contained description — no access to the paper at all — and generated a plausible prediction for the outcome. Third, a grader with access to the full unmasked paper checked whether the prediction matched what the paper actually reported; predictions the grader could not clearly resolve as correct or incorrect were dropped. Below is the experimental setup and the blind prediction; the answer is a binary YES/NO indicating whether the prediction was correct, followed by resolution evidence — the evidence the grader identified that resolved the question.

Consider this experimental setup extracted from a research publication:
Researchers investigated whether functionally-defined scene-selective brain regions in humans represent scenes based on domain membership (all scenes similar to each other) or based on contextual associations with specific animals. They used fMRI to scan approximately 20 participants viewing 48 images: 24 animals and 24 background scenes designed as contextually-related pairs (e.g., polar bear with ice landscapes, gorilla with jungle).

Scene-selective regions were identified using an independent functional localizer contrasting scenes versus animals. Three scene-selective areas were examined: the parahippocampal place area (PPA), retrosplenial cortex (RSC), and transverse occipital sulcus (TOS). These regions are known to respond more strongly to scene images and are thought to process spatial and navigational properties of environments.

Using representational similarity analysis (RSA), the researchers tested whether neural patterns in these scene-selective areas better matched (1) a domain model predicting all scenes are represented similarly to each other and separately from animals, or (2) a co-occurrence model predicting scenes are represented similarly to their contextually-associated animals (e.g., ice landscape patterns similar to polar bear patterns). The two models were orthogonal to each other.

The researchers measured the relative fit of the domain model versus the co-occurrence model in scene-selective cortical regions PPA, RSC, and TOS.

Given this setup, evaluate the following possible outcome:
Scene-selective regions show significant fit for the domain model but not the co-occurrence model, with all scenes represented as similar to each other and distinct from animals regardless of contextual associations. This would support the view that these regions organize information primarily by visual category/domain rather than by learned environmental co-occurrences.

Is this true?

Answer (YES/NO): YES